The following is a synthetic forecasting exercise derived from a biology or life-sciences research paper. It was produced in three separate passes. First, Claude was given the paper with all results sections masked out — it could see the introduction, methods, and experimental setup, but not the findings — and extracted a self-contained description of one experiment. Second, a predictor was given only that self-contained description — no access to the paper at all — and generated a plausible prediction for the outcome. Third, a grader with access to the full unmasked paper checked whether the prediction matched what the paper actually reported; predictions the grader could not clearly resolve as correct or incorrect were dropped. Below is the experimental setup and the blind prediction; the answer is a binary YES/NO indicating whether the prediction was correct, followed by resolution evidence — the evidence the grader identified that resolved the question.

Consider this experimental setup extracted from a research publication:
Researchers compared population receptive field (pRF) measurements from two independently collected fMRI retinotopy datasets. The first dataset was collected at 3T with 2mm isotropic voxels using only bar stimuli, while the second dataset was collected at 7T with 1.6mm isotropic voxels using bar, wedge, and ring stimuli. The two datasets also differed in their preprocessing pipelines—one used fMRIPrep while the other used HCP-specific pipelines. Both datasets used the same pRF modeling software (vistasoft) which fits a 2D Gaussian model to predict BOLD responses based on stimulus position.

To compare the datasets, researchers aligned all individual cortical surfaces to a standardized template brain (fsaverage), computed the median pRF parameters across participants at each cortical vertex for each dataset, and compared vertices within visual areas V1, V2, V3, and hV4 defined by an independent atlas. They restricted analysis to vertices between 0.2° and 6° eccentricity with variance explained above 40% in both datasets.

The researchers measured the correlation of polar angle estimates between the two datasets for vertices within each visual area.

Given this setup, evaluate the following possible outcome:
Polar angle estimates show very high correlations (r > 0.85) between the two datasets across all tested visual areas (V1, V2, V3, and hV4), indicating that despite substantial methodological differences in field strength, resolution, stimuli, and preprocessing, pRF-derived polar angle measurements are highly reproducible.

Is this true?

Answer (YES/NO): YES